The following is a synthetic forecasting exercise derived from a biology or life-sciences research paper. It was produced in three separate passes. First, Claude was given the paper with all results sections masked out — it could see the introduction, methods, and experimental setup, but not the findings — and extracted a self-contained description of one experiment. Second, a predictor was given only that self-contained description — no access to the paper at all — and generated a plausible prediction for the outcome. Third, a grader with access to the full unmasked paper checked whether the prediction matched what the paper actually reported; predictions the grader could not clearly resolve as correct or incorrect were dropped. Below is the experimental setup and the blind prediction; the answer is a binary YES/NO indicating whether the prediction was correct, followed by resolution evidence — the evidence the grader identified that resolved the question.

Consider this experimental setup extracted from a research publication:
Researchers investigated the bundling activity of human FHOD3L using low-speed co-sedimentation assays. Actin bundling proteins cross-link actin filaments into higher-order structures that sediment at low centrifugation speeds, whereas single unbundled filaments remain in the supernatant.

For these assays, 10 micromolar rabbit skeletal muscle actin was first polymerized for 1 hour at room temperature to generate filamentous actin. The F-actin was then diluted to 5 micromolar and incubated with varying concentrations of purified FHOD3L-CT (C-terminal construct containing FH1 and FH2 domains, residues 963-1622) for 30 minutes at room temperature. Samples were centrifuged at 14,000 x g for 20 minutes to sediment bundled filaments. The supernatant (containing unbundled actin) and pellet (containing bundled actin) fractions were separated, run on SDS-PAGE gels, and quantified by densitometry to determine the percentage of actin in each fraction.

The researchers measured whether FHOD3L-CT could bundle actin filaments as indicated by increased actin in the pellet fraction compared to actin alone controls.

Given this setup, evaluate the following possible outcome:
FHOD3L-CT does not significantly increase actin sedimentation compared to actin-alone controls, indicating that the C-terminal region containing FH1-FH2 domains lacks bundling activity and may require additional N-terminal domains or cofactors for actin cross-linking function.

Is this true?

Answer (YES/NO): NO